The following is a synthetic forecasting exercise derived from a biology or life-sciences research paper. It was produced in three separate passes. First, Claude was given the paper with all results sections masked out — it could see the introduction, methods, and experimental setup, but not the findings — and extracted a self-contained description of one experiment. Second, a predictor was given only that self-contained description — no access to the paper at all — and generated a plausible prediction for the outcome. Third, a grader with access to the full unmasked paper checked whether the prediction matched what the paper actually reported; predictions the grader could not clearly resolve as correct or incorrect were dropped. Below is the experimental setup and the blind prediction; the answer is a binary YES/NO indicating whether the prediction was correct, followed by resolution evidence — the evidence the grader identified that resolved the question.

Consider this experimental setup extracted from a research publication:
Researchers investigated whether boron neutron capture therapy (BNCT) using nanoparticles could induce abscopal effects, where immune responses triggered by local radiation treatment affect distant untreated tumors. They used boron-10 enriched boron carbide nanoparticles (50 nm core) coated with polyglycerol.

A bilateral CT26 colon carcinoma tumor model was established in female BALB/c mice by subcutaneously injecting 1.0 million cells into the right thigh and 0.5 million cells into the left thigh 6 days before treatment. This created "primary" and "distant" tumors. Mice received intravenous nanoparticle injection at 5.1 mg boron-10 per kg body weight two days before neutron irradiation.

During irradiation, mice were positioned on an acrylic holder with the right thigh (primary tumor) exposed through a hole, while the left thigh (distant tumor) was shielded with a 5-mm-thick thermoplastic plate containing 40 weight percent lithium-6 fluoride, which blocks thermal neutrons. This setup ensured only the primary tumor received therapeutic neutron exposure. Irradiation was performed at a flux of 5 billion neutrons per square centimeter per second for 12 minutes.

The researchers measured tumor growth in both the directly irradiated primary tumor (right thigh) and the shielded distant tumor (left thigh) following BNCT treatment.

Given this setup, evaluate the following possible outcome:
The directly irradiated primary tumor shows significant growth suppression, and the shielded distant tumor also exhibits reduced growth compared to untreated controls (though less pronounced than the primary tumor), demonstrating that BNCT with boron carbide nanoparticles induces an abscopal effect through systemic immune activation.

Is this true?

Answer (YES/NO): YES